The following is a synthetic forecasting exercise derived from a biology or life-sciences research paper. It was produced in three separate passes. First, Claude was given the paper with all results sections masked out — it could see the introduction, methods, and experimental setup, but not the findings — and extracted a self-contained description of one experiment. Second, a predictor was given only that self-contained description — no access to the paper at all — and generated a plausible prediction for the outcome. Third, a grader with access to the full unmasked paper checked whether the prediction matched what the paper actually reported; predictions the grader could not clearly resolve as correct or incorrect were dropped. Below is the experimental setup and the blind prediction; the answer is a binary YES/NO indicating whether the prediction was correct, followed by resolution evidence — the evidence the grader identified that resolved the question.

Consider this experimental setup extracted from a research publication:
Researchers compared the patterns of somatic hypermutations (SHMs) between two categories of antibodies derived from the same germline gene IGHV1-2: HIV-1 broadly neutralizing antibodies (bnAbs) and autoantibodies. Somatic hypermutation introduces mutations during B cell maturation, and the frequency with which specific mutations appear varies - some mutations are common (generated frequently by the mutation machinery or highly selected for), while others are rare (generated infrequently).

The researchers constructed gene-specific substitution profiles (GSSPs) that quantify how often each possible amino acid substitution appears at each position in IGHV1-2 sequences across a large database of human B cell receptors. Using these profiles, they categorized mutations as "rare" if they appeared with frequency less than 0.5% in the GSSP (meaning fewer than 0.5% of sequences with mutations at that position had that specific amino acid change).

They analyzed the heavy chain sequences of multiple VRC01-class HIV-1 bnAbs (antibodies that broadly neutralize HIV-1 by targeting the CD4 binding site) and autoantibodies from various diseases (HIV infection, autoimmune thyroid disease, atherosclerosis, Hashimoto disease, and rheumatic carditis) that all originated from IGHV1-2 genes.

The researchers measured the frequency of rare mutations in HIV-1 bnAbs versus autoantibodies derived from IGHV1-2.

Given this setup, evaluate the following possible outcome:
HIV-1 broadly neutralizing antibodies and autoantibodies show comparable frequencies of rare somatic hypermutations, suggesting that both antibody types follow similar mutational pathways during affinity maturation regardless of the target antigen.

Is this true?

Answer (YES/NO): NO